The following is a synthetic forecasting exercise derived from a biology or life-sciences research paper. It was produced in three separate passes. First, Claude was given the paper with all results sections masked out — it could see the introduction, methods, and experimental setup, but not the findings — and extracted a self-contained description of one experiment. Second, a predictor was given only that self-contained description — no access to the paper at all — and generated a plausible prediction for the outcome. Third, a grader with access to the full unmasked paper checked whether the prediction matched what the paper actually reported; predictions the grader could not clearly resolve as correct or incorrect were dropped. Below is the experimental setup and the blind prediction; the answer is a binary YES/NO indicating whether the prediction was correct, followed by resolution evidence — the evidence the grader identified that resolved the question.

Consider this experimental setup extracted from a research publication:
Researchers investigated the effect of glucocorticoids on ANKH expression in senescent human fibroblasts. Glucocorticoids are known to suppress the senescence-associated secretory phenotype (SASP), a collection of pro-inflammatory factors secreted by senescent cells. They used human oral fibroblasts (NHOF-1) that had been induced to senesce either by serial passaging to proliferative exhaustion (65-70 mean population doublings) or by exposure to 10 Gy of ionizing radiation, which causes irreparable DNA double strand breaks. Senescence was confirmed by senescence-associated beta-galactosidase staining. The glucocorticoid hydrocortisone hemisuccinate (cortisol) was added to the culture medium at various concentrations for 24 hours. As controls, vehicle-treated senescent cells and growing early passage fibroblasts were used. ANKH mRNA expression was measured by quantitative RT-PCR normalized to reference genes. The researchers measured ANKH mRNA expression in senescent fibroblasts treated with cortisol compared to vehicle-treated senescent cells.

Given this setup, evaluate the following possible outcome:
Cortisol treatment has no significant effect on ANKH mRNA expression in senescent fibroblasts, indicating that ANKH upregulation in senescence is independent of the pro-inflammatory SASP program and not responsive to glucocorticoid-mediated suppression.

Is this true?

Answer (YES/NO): NO